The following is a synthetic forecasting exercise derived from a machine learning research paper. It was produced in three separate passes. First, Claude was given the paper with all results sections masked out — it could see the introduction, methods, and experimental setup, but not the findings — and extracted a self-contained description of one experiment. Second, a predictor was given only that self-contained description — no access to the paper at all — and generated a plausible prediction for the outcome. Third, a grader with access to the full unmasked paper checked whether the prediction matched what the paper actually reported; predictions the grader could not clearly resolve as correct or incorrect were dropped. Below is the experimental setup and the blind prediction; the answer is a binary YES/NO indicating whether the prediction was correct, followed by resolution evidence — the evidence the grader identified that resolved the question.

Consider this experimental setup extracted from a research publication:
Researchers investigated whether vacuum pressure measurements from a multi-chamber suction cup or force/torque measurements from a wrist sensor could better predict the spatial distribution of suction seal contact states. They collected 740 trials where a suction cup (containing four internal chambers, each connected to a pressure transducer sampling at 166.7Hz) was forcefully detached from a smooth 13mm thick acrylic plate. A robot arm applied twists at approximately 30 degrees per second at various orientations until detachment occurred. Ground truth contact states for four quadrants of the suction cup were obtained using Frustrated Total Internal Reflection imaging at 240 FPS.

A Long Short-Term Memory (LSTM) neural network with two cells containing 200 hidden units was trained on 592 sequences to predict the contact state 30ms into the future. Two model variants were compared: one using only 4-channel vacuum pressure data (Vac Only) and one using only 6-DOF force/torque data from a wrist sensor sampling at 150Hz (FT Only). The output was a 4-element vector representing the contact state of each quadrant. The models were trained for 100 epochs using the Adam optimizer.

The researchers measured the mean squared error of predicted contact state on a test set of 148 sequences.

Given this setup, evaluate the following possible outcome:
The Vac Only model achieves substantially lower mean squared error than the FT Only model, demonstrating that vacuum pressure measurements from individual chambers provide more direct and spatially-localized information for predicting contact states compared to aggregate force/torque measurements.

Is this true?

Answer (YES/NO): NO